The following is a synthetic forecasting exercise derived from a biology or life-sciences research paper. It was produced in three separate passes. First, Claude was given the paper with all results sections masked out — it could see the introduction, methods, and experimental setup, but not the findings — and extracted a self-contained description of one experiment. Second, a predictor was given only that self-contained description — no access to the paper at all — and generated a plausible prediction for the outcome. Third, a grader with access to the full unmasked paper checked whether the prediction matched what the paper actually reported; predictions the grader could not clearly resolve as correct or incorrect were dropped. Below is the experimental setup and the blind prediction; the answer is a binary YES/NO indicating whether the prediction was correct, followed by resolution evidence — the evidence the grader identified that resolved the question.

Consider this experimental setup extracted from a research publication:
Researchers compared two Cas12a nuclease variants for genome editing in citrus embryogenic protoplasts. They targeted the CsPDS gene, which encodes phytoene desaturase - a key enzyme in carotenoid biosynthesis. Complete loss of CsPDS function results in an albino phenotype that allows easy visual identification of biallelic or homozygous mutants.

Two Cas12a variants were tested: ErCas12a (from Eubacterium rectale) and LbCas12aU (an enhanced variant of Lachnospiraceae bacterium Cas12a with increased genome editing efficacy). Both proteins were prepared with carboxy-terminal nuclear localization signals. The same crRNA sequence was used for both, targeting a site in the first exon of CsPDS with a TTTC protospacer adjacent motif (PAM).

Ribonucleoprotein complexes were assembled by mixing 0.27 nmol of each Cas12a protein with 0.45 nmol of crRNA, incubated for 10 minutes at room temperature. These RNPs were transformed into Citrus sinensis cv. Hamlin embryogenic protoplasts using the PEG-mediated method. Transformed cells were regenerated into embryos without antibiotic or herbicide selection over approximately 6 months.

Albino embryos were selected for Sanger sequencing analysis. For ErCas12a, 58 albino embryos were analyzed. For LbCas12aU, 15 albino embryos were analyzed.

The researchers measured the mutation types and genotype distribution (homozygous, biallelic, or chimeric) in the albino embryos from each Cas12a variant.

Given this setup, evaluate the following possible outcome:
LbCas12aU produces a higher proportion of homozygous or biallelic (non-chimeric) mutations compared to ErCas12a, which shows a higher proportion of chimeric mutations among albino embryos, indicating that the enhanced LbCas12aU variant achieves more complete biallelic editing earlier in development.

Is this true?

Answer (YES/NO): YES